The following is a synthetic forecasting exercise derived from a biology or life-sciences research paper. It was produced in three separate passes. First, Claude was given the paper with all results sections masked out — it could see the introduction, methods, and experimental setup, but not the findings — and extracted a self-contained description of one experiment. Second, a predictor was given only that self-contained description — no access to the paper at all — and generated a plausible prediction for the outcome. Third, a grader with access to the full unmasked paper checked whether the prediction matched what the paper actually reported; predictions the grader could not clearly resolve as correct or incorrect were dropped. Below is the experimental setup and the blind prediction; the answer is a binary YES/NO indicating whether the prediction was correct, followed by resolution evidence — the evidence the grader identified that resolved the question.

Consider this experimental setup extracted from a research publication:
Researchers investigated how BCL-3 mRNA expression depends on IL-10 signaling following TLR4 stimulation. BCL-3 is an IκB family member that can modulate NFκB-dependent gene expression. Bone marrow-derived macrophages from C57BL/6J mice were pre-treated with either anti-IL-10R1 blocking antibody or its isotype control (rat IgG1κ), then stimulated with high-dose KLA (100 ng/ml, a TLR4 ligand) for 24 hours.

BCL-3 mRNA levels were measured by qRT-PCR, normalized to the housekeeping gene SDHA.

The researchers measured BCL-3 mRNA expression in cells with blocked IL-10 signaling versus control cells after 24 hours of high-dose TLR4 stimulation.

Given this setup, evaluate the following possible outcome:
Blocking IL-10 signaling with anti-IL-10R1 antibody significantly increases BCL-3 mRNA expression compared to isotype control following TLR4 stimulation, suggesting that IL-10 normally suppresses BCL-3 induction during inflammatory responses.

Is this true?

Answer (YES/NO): NO